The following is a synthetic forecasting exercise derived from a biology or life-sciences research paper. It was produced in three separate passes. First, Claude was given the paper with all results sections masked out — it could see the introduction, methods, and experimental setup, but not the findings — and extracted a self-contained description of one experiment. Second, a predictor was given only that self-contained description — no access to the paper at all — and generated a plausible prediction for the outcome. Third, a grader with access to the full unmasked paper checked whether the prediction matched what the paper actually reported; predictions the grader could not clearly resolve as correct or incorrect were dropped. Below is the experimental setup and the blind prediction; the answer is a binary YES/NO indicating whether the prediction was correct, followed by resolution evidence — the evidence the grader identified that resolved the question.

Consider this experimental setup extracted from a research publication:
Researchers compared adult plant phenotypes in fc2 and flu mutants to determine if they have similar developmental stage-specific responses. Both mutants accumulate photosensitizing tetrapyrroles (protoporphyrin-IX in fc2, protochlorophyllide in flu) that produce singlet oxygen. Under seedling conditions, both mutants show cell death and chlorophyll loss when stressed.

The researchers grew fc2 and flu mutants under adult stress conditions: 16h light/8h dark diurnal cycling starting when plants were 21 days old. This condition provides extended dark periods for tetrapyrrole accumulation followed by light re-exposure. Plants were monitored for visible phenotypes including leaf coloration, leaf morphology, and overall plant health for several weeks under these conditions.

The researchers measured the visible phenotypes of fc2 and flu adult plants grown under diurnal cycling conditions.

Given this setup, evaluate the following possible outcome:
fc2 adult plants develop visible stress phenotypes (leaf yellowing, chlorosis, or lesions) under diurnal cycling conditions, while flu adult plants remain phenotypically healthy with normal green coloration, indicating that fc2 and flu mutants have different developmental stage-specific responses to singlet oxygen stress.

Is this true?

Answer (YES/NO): NO